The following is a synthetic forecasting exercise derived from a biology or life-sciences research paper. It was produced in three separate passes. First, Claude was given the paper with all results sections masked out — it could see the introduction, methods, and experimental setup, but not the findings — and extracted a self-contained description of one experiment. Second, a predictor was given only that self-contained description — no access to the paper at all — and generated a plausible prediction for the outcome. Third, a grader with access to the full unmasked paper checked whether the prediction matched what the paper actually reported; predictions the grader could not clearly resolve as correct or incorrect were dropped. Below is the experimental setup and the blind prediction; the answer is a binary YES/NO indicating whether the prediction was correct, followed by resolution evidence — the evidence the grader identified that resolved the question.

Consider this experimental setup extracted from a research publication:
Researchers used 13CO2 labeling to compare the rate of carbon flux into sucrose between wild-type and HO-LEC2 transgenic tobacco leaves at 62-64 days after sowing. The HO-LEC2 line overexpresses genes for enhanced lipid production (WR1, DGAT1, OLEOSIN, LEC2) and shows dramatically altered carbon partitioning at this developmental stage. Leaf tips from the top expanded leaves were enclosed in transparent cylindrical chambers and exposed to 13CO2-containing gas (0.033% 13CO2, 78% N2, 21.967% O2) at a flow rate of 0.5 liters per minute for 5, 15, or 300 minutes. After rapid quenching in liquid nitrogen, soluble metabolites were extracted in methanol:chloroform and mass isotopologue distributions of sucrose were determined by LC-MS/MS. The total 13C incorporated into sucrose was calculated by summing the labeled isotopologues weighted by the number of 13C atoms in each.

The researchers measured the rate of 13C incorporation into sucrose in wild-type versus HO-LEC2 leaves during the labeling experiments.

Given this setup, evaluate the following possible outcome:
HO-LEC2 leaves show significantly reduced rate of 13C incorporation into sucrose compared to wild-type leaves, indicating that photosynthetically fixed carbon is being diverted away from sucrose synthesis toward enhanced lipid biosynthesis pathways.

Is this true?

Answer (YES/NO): NO